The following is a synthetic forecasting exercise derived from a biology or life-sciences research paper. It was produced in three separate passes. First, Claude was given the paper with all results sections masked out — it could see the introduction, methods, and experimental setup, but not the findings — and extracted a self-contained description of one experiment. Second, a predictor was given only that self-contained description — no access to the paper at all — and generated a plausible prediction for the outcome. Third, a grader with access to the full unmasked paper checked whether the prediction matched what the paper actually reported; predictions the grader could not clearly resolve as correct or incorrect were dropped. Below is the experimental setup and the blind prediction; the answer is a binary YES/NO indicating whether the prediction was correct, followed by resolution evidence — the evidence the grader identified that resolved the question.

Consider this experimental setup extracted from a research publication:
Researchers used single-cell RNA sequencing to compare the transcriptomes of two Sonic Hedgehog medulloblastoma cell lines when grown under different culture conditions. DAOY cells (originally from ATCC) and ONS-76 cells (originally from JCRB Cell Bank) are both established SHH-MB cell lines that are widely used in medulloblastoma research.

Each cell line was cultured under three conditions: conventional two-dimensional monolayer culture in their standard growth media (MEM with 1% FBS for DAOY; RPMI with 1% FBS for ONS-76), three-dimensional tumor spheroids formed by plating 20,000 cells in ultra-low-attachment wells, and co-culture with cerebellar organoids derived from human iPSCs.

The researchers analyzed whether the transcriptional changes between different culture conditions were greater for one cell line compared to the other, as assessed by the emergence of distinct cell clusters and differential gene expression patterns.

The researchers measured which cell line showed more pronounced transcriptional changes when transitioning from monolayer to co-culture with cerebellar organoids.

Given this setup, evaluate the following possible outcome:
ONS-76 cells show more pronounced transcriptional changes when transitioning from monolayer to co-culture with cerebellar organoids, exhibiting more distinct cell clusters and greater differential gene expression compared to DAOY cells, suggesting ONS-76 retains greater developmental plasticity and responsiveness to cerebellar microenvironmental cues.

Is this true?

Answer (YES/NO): NO